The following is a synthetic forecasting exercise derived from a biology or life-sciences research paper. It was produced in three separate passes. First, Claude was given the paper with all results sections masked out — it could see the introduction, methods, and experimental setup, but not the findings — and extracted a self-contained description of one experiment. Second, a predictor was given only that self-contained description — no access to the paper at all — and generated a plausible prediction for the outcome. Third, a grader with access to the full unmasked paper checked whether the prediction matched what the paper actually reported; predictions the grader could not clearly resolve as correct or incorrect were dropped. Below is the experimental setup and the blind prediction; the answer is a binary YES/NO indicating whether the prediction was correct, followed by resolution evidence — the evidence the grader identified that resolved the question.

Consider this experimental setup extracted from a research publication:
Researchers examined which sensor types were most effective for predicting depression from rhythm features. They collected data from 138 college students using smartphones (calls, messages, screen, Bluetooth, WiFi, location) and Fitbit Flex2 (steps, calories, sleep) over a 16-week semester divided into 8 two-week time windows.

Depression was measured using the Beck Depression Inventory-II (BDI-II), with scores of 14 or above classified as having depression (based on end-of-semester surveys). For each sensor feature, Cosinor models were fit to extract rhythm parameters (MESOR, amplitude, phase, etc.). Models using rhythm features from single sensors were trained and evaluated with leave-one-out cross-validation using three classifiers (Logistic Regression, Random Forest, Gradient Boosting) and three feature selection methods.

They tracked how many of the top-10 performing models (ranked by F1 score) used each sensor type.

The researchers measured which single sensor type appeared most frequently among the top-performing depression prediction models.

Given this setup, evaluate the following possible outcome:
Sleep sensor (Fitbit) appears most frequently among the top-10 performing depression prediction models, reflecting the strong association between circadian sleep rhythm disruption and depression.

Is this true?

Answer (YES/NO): NO